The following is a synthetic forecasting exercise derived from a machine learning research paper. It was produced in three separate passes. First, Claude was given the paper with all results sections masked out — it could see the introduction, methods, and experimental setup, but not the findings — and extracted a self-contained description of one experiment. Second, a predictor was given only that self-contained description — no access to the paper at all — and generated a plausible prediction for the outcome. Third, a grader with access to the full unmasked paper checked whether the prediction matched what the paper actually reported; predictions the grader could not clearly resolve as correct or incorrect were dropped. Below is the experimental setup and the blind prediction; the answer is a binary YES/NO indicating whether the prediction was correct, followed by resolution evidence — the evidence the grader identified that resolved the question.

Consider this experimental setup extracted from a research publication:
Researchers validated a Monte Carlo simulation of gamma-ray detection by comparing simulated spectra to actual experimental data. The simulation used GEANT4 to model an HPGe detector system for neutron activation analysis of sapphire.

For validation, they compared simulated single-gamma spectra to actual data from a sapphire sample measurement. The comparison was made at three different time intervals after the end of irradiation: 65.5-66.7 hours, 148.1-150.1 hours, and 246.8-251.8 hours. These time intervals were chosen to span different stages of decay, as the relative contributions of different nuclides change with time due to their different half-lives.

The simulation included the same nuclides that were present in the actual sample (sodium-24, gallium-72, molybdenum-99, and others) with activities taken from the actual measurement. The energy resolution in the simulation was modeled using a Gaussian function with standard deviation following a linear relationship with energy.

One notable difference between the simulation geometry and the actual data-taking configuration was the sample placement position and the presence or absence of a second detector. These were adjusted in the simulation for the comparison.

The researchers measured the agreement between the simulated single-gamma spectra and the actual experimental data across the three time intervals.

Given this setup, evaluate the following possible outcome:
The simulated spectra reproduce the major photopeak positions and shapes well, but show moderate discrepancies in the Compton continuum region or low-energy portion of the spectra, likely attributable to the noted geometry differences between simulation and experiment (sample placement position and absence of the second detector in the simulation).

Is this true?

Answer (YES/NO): NO